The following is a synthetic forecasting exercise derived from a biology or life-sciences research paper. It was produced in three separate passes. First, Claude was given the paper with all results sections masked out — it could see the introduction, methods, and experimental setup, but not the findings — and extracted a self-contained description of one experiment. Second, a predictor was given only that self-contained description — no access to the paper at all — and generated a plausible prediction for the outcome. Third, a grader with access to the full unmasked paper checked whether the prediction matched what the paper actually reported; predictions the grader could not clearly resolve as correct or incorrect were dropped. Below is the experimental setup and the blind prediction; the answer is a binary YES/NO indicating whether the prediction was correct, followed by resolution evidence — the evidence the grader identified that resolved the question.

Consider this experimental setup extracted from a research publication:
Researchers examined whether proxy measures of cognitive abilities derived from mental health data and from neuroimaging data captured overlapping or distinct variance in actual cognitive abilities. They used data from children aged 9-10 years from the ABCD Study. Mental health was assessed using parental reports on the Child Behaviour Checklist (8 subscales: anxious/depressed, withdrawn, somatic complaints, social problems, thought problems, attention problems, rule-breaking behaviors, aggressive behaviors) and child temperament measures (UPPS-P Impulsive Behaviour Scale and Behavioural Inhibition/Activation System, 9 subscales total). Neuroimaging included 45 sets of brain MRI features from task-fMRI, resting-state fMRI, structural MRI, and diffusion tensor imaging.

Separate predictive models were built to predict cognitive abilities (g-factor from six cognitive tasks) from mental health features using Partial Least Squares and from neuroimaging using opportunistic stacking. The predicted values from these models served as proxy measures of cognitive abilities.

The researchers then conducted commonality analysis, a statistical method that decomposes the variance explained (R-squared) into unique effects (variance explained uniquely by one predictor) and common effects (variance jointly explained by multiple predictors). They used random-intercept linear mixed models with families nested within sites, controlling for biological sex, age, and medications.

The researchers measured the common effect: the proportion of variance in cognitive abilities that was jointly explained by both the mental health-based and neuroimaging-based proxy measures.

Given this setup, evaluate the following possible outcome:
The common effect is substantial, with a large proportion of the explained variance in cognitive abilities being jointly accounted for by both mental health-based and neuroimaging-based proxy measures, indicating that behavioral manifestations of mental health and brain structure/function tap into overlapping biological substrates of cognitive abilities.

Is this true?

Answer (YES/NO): YES